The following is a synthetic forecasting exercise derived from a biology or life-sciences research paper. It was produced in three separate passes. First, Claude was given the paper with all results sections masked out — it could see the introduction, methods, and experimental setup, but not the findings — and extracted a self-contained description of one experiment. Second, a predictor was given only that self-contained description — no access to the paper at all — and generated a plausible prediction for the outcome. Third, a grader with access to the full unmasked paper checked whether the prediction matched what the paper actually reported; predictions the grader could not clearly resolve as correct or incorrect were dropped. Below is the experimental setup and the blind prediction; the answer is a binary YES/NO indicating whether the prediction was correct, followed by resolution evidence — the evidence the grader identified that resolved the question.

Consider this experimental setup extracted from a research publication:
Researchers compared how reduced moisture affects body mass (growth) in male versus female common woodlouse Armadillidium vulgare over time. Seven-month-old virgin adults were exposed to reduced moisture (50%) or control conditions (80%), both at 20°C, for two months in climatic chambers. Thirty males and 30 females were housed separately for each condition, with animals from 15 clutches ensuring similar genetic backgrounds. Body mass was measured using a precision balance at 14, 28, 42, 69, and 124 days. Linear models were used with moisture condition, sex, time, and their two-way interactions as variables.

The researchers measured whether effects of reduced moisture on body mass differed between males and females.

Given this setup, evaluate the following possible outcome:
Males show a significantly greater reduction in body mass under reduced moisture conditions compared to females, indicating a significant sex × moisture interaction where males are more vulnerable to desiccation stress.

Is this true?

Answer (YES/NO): NO